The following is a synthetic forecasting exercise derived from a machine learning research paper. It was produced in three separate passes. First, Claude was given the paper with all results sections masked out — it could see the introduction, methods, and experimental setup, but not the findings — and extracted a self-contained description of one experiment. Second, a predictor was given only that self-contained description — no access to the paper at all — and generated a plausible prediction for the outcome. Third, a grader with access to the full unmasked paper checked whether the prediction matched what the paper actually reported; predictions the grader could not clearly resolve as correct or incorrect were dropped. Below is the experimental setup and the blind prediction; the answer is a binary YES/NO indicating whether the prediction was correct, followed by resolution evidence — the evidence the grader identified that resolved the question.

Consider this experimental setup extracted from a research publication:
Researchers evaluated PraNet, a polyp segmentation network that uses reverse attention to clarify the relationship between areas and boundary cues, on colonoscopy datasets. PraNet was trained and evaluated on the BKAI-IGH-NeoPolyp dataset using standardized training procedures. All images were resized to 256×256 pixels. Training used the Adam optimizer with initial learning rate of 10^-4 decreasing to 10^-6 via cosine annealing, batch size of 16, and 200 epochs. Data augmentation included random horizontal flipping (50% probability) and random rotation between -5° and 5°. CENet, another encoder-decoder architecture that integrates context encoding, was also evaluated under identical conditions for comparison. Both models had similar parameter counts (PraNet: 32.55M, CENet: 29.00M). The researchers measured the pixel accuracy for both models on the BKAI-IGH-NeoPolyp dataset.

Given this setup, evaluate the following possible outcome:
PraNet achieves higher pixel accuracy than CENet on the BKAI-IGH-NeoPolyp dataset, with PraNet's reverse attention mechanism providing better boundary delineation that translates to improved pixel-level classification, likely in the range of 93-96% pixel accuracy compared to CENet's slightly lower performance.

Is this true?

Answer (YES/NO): NO